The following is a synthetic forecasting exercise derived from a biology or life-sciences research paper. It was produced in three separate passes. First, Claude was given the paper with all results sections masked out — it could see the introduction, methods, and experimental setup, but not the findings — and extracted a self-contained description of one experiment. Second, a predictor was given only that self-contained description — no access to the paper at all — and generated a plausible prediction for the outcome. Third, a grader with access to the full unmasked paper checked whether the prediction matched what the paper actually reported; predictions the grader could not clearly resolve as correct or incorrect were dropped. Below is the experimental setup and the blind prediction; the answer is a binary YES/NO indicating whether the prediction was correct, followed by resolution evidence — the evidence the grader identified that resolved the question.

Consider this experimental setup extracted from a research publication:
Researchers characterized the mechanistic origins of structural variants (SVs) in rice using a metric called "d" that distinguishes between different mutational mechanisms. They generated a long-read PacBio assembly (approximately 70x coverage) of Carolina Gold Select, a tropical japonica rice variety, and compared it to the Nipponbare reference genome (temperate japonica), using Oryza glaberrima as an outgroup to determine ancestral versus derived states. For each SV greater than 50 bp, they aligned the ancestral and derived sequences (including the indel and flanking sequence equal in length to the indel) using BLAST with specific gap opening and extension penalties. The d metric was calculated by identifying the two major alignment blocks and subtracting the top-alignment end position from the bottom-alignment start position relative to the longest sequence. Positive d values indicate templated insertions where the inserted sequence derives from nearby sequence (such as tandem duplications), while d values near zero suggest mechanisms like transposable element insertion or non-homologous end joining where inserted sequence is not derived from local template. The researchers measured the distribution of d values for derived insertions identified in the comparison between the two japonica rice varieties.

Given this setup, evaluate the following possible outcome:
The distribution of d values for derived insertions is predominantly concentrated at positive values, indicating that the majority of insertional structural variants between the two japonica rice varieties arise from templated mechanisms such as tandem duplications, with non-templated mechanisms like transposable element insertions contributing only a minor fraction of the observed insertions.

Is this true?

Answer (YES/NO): YES